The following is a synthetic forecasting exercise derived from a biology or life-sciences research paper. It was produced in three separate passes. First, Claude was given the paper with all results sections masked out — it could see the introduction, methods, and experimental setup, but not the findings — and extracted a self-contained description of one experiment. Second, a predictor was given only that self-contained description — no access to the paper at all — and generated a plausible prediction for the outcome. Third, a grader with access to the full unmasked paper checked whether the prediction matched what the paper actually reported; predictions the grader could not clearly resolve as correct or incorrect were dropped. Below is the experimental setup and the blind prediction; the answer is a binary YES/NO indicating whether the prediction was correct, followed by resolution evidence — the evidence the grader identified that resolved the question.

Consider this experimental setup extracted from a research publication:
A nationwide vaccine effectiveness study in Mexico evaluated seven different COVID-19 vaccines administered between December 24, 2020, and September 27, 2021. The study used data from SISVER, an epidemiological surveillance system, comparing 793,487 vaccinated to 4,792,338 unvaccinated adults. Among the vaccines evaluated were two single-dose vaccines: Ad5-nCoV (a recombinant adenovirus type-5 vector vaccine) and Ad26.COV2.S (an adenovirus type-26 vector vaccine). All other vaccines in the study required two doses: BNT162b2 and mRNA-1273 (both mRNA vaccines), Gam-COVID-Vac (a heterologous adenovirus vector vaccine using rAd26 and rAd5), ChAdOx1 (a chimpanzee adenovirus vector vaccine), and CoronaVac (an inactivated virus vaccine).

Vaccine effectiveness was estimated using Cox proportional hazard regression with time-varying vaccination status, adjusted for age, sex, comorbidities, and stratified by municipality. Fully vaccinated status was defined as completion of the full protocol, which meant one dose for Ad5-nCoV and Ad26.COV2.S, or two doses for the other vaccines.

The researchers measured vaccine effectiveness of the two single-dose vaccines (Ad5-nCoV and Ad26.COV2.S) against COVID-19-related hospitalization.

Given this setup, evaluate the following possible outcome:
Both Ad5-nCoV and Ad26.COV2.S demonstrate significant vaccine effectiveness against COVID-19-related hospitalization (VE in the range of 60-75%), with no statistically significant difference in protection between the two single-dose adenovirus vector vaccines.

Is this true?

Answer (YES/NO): NO